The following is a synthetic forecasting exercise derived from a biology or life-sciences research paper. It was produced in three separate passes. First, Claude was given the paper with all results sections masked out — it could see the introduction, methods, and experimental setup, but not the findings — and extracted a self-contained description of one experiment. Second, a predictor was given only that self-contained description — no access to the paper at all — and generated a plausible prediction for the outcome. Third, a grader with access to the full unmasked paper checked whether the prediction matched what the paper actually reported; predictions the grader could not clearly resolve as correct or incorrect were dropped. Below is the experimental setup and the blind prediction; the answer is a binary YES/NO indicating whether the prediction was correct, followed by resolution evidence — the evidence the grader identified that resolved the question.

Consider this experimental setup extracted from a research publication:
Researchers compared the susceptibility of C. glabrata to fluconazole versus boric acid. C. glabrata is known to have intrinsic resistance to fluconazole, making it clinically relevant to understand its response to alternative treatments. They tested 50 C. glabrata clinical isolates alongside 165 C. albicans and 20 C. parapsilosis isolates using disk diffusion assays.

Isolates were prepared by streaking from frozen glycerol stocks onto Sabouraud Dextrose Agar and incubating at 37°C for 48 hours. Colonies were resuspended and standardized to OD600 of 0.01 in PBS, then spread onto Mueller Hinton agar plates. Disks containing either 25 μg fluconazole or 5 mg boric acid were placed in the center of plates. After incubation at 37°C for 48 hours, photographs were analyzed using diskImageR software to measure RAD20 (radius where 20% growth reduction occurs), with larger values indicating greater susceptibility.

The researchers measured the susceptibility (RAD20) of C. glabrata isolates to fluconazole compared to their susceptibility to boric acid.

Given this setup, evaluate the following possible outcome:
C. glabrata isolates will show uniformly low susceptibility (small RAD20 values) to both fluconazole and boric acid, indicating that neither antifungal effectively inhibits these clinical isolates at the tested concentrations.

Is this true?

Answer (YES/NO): NO